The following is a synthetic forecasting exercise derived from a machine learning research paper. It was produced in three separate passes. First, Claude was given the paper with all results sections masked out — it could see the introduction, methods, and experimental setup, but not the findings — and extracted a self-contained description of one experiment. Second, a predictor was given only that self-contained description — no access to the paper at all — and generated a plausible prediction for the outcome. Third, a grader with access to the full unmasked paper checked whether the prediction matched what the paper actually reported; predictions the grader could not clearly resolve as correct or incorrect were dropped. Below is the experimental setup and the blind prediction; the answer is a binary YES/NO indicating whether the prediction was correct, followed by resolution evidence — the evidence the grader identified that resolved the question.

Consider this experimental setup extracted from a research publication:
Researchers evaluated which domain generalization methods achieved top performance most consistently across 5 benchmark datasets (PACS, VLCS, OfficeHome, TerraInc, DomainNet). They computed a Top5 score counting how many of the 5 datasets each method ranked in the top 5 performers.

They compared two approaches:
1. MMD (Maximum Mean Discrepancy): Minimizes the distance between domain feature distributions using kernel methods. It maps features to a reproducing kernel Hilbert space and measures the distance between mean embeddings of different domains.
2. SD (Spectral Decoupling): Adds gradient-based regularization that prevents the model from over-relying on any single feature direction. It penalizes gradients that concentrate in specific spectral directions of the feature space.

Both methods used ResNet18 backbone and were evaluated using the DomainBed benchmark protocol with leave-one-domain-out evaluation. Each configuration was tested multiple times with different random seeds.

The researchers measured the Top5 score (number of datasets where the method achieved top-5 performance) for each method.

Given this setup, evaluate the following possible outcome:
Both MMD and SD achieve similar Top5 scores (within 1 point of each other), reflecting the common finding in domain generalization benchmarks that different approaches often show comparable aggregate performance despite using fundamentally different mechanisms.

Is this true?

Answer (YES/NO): NO